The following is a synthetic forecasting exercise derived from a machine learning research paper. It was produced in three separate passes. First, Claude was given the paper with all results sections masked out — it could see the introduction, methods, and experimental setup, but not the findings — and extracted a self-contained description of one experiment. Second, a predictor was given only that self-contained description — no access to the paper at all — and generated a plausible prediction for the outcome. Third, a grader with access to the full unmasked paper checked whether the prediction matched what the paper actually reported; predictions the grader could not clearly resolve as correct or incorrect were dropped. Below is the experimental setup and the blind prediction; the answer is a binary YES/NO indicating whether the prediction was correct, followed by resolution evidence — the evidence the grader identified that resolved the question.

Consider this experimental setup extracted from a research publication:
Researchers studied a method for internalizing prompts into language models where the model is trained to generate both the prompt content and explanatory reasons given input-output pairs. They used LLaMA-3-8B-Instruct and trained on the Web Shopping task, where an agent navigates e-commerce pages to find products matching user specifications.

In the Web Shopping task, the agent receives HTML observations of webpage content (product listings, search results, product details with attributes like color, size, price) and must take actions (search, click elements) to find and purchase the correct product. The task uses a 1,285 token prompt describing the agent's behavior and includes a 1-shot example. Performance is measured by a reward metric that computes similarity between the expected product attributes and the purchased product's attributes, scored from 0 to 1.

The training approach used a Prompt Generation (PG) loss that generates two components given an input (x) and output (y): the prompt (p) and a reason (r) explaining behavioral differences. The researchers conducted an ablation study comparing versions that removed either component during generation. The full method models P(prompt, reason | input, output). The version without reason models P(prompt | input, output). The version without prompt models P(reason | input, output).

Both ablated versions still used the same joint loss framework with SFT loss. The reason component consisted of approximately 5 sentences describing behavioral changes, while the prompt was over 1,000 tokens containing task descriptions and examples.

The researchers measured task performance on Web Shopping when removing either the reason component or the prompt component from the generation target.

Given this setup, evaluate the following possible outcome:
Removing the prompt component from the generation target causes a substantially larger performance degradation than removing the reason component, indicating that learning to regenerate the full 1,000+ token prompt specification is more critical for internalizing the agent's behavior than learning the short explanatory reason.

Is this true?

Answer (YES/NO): YES